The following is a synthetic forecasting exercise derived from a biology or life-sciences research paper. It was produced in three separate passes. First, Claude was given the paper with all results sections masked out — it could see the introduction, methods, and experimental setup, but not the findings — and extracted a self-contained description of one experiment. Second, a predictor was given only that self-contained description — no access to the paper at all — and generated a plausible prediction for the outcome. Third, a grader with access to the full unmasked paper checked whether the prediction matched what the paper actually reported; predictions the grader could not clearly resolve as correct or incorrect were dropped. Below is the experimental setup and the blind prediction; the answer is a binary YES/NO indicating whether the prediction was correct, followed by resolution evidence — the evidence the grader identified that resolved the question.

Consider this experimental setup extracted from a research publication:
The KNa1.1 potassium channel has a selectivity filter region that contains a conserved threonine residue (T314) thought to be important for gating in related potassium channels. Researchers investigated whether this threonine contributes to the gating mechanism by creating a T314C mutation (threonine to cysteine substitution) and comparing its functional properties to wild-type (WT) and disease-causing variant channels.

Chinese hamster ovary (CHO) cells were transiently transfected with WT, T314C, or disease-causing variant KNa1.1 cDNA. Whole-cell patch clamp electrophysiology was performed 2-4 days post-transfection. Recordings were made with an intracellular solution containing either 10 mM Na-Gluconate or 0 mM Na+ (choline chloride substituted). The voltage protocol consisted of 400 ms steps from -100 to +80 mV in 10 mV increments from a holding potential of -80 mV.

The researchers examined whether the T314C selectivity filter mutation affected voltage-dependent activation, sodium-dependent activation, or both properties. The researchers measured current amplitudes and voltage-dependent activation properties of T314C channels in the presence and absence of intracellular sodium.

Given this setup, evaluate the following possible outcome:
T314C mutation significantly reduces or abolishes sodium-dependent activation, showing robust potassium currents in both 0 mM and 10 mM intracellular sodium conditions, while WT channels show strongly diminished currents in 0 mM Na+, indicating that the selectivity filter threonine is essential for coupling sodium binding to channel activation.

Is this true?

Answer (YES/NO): NO